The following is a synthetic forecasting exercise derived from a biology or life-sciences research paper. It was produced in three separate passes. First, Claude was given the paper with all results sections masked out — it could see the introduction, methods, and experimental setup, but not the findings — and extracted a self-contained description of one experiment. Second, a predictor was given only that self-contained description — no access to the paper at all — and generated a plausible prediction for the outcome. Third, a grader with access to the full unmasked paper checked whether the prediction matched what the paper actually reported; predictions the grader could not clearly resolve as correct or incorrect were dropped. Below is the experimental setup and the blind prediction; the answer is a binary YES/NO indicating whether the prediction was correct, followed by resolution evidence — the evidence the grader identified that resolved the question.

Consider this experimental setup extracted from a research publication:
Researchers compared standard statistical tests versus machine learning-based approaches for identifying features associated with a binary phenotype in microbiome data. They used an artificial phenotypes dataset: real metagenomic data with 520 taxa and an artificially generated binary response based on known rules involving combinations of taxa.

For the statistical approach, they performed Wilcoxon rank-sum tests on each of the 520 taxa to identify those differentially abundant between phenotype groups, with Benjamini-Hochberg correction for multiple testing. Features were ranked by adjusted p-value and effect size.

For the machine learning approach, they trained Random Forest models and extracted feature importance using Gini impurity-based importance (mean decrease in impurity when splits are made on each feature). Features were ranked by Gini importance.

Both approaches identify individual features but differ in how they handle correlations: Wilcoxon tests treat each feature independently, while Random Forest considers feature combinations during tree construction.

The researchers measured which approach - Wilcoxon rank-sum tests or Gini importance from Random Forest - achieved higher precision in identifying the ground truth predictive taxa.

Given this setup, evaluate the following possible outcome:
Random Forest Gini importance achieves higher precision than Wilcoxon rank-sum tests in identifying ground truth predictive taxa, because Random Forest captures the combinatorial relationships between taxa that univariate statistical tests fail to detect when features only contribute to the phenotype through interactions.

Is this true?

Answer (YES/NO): NO